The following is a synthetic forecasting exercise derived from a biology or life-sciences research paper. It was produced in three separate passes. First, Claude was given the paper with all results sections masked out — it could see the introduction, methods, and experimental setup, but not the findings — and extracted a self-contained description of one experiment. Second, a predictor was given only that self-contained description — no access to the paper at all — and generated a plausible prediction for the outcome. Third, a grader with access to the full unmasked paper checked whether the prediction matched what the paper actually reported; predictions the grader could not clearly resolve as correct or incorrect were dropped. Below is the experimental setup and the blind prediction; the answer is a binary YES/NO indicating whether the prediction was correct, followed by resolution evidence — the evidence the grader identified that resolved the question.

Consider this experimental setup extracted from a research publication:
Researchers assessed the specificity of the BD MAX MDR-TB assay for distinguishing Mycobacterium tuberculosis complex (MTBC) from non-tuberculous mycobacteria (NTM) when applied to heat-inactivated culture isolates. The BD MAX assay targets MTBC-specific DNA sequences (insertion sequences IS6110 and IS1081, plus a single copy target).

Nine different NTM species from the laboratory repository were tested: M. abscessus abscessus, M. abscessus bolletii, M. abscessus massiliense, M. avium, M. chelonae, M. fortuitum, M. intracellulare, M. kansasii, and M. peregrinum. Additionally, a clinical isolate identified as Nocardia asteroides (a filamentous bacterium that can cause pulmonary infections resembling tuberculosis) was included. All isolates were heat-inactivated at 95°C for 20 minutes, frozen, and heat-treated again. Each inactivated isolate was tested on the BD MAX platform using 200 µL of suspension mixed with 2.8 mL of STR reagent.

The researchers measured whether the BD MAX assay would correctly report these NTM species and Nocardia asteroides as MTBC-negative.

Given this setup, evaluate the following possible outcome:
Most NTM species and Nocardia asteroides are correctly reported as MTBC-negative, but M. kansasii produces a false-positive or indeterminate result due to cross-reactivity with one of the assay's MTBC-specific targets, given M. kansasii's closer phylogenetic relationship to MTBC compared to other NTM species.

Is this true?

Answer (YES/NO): NO